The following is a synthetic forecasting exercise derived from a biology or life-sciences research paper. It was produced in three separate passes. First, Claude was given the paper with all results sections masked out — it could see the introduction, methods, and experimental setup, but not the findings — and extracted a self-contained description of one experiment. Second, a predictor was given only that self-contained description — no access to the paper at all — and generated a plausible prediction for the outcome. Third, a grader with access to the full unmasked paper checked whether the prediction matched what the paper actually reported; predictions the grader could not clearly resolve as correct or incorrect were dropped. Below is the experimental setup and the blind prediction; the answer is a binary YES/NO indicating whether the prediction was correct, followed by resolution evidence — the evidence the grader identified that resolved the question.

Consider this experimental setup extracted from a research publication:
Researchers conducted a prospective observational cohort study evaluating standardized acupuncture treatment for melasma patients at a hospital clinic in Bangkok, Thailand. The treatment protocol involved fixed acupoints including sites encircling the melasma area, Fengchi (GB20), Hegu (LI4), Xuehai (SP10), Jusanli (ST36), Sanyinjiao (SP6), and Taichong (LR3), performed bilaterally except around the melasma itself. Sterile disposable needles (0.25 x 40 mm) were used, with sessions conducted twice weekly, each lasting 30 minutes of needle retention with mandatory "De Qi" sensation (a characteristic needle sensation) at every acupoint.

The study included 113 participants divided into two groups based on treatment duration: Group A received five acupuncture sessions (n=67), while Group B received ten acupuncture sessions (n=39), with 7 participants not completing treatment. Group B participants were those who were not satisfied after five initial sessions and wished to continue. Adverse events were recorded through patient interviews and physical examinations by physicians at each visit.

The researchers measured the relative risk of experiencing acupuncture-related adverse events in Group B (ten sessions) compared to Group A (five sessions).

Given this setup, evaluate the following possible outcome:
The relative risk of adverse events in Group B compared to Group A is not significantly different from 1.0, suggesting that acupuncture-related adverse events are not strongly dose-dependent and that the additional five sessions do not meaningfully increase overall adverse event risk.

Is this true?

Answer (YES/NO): NO